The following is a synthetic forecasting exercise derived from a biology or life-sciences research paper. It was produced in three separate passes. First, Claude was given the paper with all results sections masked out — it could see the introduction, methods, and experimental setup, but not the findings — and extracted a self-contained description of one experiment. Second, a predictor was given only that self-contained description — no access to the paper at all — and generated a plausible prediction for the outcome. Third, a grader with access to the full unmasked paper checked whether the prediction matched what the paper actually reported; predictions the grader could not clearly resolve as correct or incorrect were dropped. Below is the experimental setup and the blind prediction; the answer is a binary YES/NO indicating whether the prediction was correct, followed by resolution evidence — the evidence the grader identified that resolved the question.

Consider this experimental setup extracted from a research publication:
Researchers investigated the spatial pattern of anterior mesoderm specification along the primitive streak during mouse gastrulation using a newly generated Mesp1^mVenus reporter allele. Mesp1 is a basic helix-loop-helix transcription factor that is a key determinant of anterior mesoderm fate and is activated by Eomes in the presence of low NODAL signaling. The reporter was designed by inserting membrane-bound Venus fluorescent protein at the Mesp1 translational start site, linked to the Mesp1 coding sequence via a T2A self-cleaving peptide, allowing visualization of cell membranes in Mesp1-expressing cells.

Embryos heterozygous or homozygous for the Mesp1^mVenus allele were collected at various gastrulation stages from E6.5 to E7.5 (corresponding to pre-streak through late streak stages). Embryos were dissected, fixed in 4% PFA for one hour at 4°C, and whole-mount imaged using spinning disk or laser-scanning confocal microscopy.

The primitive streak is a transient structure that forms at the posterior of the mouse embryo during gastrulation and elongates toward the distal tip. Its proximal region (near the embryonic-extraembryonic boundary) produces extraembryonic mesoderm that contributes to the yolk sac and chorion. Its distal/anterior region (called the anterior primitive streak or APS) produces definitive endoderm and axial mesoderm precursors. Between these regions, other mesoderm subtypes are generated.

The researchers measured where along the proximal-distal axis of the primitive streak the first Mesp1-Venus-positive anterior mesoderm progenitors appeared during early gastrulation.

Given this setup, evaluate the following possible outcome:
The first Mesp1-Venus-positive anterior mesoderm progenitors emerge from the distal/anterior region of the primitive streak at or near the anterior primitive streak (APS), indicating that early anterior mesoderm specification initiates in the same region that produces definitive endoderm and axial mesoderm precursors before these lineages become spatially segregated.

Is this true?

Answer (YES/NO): NO